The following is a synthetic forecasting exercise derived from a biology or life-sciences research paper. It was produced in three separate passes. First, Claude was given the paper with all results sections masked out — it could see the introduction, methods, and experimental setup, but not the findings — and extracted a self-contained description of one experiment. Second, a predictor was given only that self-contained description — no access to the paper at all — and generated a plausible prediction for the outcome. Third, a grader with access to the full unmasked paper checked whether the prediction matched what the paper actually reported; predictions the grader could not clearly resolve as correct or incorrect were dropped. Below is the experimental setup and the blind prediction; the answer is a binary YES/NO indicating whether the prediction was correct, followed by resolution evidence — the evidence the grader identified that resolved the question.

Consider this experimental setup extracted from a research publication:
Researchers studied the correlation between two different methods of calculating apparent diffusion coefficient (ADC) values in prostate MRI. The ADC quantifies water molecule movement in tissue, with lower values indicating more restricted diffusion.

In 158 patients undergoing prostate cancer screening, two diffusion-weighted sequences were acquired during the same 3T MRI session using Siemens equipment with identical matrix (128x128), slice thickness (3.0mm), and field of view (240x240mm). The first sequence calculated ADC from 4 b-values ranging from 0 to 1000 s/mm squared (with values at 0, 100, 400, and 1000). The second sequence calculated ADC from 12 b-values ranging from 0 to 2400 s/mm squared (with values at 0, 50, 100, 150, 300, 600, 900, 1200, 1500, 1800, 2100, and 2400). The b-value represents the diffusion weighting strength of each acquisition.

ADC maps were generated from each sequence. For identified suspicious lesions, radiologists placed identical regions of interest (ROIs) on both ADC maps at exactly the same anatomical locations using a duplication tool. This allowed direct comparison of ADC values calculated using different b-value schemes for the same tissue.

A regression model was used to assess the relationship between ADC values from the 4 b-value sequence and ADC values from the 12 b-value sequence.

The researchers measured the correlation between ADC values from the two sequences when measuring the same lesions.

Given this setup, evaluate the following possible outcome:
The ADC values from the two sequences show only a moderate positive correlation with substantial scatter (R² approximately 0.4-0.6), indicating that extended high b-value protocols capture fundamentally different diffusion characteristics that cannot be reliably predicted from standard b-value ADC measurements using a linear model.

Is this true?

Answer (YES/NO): NO